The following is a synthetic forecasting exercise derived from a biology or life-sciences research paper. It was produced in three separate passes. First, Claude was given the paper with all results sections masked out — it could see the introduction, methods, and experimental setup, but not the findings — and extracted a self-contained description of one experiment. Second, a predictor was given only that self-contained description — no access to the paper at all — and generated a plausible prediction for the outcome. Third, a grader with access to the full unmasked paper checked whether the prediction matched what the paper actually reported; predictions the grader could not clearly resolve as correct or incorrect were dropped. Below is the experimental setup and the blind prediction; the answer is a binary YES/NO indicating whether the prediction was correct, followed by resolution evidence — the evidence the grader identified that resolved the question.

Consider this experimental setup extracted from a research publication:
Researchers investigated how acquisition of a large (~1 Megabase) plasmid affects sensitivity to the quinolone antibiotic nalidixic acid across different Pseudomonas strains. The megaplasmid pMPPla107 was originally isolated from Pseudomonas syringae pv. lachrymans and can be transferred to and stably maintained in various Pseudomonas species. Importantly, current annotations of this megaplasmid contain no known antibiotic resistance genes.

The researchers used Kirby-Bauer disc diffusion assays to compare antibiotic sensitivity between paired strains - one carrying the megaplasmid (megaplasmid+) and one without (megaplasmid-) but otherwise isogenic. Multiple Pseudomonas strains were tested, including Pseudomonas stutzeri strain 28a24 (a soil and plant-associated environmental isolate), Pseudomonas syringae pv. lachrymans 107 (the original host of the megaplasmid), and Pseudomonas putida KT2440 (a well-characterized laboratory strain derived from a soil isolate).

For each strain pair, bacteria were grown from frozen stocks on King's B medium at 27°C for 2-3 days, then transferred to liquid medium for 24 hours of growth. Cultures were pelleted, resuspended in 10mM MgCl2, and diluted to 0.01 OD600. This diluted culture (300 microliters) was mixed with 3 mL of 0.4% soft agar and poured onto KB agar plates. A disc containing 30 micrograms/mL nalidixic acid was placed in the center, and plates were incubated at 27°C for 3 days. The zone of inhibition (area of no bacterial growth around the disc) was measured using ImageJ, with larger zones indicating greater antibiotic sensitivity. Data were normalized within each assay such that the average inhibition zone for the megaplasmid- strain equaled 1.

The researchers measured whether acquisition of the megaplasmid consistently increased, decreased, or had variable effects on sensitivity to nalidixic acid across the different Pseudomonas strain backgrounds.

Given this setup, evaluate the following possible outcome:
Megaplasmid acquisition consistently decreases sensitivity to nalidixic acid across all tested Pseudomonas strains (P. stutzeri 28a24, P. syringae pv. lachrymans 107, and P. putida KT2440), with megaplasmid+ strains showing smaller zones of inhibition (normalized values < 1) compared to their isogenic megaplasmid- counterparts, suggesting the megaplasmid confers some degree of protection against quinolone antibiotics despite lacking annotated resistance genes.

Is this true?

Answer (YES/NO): NO